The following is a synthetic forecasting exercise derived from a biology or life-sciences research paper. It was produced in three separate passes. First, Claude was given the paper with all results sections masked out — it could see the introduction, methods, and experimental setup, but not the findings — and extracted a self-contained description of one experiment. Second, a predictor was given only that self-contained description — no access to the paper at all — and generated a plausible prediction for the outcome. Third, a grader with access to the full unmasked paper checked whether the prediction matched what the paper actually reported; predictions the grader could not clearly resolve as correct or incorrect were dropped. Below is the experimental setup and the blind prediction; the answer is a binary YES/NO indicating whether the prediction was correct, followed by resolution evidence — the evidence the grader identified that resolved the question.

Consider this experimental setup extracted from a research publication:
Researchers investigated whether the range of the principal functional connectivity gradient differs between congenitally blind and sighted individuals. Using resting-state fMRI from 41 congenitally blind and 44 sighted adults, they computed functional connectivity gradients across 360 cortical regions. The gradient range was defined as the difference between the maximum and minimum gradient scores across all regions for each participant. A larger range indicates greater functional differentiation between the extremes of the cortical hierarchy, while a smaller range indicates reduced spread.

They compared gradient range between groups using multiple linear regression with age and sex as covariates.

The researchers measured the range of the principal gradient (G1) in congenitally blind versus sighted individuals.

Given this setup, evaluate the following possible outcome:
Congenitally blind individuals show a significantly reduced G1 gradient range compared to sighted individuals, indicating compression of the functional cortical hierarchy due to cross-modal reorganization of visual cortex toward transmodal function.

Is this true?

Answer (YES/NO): NO